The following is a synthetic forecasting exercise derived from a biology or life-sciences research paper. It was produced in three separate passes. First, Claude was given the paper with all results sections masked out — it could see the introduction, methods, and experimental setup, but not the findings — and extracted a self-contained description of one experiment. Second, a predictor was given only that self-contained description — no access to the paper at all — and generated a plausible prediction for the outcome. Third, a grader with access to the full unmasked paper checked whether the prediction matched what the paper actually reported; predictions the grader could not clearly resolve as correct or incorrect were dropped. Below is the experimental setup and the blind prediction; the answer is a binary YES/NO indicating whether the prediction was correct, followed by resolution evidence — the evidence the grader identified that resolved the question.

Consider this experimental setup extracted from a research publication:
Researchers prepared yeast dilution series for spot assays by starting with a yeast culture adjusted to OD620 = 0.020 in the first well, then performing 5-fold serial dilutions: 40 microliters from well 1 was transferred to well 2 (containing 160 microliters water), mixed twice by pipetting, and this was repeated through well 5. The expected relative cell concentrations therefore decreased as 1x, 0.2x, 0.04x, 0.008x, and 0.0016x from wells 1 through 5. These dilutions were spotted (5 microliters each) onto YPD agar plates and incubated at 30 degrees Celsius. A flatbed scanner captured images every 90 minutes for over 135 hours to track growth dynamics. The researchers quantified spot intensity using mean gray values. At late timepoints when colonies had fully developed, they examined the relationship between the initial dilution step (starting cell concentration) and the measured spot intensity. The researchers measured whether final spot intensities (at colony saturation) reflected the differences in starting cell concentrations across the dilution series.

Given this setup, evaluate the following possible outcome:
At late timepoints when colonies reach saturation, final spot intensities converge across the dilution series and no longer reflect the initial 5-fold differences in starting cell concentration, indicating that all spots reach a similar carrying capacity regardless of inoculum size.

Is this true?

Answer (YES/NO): NO